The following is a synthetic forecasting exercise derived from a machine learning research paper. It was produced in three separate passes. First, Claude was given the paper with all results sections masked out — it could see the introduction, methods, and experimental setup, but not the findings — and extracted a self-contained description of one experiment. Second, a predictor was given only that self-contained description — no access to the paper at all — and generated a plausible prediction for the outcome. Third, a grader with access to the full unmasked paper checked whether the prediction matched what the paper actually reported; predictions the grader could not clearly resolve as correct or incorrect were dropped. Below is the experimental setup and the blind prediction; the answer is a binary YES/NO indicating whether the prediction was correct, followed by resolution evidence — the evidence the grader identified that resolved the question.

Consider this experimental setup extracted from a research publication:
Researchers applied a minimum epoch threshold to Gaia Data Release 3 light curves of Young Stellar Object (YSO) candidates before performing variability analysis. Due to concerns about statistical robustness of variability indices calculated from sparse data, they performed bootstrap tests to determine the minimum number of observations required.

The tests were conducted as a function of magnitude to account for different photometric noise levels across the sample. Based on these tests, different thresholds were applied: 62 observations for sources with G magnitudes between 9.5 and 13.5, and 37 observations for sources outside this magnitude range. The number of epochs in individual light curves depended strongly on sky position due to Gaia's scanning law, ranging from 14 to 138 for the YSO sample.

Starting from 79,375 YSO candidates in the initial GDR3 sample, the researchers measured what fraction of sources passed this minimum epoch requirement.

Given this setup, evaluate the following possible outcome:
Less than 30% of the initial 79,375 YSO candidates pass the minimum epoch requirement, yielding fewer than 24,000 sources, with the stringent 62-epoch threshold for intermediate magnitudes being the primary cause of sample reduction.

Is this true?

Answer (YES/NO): NO